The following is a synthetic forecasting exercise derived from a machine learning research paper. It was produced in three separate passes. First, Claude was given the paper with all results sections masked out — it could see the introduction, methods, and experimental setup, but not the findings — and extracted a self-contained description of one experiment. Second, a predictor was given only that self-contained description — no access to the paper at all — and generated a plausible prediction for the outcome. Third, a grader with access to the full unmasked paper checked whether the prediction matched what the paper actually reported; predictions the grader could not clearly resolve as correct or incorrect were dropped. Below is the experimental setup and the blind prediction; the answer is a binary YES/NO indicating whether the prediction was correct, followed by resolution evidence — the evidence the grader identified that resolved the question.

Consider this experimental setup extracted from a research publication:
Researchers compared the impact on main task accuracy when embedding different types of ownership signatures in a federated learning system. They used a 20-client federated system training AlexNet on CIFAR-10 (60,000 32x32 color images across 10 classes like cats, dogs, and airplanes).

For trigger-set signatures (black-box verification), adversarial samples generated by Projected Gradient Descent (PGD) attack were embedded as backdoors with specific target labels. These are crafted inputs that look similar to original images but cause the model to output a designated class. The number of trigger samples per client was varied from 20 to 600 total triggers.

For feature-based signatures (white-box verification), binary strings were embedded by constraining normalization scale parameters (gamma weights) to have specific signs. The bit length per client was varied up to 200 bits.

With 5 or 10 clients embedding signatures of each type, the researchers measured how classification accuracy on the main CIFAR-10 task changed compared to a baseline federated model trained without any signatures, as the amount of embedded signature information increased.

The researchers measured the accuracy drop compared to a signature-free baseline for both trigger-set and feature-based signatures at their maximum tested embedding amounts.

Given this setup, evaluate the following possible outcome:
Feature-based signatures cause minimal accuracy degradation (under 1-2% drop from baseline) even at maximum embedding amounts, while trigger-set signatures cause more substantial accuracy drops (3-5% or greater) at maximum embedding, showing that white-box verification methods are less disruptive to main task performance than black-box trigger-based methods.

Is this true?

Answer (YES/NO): NO